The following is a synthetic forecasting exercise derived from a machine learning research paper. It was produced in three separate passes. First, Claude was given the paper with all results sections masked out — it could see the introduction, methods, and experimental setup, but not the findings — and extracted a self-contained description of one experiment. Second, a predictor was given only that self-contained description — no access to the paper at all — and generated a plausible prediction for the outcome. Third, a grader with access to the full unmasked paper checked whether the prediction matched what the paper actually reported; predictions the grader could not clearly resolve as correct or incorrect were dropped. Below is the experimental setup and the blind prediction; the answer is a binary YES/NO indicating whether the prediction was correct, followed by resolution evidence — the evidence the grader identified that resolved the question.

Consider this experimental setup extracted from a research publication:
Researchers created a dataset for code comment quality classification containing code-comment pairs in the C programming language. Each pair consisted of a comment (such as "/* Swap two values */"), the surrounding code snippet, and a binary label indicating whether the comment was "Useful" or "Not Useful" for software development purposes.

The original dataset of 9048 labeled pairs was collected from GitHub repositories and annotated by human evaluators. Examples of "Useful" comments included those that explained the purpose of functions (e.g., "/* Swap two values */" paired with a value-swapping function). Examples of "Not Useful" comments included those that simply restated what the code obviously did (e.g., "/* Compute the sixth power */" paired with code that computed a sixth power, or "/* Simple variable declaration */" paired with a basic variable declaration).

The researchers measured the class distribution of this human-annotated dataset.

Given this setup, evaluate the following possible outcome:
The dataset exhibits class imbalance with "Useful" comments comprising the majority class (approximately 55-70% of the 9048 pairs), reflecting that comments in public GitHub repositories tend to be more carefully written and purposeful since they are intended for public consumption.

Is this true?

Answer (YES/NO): YES